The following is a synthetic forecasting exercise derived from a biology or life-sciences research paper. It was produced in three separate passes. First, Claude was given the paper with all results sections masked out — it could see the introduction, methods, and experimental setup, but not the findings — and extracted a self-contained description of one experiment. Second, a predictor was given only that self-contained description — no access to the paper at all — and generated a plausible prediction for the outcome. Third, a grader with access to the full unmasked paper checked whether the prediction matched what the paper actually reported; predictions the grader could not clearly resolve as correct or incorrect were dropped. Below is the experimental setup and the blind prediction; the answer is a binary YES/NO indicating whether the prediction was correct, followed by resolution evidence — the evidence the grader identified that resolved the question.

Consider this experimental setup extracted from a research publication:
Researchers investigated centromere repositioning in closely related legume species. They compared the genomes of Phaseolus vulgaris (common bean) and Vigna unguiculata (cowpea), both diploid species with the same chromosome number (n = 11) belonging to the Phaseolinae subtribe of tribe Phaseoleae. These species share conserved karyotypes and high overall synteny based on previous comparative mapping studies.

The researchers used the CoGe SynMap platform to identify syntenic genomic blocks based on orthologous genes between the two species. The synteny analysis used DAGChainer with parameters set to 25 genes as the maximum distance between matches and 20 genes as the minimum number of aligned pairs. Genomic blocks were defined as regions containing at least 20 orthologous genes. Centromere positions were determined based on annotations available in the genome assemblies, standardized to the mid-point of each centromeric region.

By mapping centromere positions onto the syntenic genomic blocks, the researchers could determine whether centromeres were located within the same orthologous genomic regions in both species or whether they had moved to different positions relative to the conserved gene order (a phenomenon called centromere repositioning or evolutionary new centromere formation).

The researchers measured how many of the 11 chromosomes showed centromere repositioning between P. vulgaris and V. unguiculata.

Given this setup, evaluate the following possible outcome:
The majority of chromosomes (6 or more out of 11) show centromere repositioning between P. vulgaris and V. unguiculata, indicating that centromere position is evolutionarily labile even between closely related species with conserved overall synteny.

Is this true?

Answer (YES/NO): YES